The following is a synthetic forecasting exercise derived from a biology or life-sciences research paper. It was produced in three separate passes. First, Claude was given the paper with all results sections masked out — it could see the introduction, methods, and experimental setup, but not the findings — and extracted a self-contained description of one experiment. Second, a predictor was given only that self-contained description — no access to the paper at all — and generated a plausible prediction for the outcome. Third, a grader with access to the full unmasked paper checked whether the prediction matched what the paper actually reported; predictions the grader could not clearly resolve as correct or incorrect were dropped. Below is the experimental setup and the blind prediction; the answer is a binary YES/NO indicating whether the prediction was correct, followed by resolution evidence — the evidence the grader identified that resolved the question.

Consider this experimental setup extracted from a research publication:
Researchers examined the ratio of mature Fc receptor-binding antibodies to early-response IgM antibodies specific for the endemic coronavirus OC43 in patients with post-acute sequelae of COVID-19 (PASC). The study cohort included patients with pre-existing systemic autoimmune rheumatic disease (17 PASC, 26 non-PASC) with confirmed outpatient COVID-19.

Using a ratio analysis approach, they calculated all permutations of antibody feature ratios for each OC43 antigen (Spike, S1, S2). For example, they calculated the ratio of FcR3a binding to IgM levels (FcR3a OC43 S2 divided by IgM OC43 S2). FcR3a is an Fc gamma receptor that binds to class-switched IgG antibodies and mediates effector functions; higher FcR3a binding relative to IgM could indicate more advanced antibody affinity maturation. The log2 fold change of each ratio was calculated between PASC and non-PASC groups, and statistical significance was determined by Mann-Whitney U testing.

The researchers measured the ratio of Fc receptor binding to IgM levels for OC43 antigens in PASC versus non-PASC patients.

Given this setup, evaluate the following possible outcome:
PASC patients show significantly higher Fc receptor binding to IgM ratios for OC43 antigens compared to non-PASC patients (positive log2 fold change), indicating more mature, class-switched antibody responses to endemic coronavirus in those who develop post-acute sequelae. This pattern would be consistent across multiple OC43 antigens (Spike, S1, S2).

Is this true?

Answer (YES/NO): NO